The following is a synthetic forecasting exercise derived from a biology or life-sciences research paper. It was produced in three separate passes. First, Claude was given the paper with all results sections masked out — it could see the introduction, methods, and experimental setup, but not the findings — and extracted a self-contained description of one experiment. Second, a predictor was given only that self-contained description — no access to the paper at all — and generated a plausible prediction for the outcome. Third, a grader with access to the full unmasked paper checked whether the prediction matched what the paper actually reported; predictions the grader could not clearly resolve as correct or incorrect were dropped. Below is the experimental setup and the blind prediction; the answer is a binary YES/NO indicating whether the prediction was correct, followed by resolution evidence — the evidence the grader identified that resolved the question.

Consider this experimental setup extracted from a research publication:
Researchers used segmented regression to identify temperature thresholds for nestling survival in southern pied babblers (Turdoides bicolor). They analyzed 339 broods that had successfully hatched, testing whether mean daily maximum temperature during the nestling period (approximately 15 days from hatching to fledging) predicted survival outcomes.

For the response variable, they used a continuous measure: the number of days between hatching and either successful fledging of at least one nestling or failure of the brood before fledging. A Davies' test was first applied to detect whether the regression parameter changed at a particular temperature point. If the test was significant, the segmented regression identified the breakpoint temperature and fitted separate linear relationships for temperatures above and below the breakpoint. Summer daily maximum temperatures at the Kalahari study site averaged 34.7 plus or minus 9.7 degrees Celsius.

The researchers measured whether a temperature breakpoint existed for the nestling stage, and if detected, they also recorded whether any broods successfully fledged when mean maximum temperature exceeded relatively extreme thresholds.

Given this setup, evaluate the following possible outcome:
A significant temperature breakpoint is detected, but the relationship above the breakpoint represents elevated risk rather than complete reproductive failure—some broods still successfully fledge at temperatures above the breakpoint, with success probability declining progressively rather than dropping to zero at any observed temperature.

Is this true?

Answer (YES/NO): NO